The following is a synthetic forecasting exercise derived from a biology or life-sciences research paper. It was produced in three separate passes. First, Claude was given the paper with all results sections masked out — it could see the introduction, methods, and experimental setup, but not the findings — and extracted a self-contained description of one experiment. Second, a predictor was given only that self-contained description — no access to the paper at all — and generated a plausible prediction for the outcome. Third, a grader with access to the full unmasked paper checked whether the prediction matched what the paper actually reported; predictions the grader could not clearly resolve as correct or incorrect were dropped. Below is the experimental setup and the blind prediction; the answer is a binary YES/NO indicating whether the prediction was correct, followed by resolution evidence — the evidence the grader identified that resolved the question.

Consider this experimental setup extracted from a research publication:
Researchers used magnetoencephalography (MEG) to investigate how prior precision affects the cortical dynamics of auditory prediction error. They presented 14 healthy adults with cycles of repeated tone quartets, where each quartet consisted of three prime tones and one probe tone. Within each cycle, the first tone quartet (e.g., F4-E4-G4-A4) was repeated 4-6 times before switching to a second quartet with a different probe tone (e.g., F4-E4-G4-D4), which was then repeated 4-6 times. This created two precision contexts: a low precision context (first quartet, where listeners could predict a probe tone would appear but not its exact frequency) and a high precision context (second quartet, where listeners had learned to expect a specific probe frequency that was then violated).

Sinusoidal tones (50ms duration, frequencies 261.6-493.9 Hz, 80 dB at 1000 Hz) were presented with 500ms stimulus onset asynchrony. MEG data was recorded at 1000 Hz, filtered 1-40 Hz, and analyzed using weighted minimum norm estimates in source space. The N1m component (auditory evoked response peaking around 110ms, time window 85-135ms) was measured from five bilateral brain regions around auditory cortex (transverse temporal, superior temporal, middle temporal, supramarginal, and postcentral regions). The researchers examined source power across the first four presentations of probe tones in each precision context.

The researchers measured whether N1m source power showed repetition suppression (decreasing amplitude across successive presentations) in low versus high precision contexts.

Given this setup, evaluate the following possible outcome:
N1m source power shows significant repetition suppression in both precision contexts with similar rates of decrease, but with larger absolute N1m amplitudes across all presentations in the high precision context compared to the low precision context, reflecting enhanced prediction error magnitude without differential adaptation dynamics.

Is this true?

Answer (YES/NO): NO